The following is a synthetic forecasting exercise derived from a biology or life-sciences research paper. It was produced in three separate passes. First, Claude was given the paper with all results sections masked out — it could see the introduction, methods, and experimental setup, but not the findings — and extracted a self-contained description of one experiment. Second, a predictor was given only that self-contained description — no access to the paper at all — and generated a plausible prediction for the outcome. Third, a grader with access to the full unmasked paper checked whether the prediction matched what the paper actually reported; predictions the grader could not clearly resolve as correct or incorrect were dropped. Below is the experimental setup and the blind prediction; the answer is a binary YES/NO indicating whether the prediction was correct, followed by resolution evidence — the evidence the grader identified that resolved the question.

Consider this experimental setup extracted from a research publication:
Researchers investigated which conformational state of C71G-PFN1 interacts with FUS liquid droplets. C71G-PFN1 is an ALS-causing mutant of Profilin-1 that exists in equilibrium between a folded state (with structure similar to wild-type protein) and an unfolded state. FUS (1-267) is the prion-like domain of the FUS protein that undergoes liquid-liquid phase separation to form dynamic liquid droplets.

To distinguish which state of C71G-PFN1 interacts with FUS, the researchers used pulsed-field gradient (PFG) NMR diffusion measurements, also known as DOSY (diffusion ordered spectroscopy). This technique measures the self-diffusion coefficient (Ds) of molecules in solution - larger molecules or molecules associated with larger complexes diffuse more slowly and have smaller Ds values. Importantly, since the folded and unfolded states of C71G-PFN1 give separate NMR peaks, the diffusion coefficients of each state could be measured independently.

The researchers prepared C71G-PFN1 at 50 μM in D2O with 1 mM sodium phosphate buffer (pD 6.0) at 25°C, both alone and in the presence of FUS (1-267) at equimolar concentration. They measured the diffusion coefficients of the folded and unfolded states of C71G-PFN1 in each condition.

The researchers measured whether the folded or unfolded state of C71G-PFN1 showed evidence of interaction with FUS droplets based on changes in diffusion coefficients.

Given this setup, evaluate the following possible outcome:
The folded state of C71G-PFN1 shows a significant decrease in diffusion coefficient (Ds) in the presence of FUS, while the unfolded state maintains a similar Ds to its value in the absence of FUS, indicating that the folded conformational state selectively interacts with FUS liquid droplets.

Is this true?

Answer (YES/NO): NO